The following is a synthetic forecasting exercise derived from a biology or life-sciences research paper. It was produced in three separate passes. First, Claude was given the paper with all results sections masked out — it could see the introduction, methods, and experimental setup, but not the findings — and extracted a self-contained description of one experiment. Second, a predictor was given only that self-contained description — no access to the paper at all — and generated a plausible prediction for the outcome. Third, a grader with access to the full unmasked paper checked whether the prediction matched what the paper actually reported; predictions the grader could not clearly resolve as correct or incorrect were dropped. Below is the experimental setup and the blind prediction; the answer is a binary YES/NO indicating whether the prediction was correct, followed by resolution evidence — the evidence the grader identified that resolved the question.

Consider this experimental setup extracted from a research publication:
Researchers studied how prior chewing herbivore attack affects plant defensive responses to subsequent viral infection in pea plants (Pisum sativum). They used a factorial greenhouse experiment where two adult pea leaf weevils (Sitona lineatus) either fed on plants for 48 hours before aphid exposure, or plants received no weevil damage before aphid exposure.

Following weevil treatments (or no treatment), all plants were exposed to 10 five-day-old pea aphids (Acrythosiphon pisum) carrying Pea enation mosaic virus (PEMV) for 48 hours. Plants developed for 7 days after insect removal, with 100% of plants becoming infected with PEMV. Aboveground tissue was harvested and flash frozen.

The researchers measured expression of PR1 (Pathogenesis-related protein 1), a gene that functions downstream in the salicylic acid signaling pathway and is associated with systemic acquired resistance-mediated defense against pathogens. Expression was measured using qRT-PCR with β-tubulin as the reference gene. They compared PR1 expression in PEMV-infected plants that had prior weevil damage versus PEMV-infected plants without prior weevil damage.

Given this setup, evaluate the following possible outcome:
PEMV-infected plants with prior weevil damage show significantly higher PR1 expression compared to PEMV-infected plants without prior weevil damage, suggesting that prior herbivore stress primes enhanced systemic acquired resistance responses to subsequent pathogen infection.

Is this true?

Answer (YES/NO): NO